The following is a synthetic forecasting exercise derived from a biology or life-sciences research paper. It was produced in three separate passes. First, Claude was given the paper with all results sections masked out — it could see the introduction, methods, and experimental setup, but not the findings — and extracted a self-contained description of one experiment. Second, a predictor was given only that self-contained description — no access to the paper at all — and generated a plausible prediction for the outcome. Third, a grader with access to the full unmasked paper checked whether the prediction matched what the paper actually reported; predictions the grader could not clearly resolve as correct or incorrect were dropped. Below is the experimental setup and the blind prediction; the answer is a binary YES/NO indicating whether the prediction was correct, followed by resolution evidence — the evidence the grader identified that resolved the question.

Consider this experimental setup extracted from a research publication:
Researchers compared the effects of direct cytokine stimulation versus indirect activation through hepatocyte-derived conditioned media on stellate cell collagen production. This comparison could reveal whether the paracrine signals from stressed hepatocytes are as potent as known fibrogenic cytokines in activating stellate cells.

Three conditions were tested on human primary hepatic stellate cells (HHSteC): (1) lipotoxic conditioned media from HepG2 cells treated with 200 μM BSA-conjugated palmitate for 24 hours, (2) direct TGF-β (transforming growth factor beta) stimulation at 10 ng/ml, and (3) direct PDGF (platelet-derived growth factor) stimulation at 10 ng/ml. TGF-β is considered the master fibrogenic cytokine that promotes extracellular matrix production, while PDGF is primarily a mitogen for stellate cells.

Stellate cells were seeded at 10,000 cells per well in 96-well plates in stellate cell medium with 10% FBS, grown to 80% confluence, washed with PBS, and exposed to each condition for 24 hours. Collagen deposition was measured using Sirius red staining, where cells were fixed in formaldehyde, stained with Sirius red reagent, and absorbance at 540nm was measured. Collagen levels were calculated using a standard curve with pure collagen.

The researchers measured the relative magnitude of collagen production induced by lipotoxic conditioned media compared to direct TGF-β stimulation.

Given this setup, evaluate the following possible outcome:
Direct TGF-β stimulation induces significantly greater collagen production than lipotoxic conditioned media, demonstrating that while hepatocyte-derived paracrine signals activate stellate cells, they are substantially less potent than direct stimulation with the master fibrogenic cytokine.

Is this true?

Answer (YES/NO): NO